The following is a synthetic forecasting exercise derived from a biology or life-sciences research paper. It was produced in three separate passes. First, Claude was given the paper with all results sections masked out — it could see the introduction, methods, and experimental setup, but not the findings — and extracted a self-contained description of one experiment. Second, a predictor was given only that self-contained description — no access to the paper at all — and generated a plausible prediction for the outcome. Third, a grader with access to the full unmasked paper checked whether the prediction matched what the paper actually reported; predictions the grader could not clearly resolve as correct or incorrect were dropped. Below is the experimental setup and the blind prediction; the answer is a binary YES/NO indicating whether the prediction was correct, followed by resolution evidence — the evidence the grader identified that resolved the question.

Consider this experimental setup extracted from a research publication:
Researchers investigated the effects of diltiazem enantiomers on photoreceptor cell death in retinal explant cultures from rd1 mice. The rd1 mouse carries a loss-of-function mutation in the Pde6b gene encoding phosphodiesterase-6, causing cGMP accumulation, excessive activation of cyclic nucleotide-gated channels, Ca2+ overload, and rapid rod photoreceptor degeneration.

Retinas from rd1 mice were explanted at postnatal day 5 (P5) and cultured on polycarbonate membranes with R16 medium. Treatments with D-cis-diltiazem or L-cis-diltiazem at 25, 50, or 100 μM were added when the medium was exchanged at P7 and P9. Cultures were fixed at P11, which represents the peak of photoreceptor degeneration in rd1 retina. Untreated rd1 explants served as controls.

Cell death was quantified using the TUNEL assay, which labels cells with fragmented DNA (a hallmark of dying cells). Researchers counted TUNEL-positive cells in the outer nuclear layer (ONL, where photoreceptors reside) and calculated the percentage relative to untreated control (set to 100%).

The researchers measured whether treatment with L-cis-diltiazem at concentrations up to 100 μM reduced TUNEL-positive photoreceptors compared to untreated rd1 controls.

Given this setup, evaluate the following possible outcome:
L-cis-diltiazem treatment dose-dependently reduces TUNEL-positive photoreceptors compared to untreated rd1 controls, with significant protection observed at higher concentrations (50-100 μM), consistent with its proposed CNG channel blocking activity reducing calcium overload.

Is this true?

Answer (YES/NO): NO